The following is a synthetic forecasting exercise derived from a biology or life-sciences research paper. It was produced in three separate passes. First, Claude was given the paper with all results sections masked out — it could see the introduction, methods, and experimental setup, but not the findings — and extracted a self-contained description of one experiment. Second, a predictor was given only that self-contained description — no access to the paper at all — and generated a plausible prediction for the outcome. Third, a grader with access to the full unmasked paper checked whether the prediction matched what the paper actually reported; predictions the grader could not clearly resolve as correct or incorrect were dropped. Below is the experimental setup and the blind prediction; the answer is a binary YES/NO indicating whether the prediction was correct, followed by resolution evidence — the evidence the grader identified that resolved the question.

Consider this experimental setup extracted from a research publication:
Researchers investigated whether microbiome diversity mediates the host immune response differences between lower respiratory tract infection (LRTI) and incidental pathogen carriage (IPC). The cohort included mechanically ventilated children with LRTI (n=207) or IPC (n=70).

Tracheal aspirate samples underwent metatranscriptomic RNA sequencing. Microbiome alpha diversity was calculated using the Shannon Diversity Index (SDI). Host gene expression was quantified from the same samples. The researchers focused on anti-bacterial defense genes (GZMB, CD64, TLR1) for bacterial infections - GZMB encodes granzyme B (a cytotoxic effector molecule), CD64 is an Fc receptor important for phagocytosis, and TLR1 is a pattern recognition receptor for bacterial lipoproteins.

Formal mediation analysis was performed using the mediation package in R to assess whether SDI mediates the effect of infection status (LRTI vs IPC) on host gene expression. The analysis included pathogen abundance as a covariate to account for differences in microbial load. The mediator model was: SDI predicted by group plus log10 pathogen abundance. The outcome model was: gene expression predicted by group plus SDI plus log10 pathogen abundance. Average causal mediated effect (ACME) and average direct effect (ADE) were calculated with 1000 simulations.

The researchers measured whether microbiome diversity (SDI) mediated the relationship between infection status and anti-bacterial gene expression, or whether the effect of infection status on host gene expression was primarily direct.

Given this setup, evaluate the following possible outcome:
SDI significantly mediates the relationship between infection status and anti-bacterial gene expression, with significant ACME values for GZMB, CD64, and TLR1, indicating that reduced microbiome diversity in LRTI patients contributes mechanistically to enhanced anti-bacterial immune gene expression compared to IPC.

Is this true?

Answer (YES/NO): NO